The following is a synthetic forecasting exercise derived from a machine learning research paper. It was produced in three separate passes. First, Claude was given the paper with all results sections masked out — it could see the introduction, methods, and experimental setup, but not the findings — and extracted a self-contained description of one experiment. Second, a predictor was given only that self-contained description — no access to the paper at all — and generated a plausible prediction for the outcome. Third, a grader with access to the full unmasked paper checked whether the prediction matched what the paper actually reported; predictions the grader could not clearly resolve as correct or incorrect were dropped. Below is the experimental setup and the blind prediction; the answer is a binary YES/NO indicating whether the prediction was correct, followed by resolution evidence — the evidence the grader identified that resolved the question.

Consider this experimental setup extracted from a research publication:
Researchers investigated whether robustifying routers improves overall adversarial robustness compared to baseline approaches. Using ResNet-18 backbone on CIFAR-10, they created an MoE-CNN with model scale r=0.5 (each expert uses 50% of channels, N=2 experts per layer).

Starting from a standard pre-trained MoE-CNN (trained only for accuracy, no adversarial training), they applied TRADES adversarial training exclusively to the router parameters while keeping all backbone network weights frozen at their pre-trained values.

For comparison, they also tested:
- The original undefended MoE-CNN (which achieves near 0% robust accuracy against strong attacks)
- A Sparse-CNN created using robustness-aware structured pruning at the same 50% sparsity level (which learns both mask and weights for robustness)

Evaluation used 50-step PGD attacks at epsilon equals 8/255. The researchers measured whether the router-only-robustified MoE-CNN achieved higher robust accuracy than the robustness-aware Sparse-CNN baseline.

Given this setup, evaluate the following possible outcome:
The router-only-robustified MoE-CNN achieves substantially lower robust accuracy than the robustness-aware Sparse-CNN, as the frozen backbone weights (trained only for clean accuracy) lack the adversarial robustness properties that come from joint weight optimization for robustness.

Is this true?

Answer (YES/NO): NO